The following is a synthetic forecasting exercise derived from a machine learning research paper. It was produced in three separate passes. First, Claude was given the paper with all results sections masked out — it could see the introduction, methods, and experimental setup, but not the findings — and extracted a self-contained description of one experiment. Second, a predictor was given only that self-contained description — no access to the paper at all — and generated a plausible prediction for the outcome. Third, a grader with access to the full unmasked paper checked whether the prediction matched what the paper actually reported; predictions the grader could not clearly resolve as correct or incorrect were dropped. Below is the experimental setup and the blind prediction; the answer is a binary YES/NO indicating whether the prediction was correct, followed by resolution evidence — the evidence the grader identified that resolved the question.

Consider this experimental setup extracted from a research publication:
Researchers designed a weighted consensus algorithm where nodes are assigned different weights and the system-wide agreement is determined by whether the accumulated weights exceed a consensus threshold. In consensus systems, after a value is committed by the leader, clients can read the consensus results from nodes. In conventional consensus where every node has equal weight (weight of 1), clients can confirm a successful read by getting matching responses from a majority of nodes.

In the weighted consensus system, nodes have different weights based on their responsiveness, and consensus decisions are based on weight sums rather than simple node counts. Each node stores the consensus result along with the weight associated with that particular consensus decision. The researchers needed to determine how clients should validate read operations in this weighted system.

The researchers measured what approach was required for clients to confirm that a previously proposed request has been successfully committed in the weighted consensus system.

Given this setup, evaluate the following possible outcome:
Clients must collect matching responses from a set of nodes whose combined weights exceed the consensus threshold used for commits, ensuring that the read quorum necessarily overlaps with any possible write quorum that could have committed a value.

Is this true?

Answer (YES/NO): YES